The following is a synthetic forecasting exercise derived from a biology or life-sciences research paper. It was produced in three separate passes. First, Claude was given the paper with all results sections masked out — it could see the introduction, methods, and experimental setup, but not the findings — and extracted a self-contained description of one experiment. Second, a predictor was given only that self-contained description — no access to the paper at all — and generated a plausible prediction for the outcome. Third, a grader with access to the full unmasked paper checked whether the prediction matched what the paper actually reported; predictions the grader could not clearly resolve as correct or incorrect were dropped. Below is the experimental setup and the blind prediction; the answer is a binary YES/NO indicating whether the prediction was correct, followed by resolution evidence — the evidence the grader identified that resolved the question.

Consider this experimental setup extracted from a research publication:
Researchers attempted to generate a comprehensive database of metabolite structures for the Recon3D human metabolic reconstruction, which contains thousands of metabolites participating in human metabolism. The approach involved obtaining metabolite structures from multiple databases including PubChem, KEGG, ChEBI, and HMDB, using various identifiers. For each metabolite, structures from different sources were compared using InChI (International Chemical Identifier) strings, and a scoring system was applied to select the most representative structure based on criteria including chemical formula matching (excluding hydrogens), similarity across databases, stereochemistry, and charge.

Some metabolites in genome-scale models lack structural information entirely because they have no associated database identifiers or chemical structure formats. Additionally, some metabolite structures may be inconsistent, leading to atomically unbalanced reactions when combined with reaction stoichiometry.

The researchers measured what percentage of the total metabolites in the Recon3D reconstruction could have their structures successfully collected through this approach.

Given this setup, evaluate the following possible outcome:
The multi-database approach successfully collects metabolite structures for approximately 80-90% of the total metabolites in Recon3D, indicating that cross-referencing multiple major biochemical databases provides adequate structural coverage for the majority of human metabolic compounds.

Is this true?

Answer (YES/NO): YES